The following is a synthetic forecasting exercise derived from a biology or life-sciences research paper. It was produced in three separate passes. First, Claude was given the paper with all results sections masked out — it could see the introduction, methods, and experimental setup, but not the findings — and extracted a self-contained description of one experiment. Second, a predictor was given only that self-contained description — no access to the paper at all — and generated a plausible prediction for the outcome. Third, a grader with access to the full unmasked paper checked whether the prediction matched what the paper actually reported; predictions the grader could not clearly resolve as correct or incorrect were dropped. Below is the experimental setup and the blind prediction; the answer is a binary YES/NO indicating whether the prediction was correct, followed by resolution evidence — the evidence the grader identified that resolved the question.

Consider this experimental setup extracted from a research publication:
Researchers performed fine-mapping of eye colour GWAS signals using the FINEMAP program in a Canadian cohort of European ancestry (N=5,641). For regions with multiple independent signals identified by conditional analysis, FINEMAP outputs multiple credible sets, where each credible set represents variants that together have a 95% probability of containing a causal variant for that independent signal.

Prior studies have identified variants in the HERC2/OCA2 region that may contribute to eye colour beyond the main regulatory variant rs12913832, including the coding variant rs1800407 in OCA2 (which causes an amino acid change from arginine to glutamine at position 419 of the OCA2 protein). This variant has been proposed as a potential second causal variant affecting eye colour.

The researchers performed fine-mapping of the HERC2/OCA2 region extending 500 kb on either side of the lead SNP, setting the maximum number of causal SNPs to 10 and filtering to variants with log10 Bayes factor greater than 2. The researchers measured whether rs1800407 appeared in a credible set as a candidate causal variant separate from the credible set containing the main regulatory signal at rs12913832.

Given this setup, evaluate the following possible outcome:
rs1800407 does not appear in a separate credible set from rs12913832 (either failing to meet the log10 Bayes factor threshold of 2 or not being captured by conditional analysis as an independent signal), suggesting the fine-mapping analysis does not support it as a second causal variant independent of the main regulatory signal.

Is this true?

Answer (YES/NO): YES